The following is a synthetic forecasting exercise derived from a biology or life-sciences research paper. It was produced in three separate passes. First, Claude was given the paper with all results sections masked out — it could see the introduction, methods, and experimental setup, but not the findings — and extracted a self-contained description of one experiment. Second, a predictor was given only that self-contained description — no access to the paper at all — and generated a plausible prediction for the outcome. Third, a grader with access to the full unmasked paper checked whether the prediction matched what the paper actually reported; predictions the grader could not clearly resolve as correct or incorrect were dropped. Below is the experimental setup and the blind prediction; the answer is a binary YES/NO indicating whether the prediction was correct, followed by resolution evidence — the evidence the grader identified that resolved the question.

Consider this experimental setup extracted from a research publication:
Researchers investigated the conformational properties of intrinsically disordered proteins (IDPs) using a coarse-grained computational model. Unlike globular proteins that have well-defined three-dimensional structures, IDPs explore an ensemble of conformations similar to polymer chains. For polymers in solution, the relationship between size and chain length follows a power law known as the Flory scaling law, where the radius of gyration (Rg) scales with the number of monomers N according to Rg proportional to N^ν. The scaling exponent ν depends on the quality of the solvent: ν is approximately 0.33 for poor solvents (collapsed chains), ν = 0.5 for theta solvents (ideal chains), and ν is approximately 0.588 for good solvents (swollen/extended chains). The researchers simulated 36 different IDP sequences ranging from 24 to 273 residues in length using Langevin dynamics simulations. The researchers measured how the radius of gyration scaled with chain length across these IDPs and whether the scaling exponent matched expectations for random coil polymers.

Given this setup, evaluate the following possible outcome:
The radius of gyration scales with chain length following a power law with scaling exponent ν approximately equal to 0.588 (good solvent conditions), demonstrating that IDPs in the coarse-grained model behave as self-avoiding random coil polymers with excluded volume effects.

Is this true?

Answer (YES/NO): YES